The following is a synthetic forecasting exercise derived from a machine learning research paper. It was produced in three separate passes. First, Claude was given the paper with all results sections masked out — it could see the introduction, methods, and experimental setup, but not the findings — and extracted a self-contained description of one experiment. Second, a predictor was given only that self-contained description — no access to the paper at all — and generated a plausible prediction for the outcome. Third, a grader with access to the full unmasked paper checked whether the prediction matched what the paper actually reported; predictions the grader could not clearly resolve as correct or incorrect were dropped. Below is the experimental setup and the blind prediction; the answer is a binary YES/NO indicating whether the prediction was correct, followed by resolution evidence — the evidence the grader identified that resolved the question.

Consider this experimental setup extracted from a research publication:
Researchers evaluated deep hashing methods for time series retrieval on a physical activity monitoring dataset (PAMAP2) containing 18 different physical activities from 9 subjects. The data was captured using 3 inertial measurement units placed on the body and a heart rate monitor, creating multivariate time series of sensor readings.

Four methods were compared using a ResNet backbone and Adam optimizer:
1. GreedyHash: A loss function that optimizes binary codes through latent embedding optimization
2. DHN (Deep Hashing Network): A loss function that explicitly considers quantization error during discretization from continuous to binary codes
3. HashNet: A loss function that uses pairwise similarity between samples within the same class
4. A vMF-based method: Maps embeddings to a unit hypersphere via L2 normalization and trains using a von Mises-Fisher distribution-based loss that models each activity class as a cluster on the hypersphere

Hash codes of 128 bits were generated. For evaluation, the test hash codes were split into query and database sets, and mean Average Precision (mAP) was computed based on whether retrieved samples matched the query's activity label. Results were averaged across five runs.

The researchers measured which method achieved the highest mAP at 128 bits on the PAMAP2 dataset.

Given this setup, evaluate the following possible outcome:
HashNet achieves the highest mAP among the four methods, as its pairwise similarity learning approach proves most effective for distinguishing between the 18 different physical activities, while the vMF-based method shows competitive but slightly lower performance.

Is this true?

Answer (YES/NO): NO